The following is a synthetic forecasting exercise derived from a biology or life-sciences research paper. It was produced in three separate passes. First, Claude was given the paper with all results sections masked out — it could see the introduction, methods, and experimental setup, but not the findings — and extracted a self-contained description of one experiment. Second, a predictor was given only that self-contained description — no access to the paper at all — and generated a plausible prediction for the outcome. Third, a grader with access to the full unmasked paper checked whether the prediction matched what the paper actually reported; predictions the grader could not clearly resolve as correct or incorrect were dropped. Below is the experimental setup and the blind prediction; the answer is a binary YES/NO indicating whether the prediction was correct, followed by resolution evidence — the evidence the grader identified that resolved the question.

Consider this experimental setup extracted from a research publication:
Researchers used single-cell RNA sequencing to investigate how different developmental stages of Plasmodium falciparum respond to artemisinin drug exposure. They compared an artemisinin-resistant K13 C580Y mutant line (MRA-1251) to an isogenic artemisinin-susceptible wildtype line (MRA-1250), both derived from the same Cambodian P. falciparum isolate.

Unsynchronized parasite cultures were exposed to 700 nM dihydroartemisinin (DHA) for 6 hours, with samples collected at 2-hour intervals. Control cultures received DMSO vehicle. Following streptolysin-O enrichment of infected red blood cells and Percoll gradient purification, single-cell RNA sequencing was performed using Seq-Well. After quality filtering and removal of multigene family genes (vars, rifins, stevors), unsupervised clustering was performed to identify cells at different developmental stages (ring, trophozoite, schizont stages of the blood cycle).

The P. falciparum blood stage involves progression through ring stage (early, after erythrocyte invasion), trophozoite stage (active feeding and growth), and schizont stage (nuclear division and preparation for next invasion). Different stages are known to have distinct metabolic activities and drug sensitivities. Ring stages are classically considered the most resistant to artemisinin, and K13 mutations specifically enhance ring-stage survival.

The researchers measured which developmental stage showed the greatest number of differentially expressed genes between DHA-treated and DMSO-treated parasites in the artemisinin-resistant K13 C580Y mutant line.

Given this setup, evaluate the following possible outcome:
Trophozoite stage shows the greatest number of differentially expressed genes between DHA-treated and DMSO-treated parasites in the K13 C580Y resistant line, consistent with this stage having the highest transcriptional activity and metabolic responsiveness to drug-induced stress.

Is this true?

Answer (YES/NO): NO